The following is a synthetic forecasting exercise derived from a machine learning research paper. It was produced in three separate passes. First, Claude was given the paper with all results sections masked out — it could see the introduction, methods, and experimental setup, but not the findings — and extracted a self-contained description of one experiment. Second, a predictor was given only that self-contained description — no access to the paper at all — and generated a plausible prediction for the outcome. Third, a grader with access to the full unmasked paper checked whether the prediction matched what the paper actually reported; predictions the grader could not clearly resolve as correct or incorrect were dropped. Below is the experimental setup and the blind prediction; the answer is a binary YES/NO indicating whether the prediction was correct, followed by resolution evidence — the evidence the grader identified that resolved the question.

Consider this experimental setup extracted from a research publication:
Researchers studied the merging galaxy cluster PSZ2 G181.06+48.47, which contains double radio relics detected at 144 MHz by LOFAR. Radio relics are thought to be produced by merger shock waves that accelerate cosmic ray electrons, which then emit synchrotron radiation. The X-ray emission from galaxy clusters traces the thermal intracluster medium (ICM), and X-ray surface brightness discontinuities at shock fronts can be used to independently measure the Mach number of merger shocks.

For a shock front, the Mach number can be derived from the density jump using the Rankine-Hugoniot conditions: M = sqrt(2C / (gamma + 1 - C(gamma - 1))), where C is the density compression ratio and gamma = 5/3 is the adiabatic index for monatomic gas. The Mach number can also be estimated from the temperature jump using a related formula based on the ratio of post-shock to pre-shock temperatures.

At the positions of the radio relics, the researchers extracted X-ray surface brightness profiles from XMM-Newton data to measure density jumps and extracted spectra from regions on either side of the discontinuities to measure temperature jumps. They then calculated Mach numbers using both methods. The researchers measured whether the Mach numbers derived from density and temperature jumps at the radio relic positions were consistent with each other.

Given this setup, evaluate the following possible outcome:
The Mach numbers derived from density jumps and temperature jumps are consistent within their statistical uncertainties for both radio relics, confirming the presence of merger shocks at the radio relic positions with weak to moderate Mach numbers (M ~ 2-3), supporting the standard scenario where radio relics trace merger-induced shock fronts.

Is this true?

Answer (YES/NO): NO